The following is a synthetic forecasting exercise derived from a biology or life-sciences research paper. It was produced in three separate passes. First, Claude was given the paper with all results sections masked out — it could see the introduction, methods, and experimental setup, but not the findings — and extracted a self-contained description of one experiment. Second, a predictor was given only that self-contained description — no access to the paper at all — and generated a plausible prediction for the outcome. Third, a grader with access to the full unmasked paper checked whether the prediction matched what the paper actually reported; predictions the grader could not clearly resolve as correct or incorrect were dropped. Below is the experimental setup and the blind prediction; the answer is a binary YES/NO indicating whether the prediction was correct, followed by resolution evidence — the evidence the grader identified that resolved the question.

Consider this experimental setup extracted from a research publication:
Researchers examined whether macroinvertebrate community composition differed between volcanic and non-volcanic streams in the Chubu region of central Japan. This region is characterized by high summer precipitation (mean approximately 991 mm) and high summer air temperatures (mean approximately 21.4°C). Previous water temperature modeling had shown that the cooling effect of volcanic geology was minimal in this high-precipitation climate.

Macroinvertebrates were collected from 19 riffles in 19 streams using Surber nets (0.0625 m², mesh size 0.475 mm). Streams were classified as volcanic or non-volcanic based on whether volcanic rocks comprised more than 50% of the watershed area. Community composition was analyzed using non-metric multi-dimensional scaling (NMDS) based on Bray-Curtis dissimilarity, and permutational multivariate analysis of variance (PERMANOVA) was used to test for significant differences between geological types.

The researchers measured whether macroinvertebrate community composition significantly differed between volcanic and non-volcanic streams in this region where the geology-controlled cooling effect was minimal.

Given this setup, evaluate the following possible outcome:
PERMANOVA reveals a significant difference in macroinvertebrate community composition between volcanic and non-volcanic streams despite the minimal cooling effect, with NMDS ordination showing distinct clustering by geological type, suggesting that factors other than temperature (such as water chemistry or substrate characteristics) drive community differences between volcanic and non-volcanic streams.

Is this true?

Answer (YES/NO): NO